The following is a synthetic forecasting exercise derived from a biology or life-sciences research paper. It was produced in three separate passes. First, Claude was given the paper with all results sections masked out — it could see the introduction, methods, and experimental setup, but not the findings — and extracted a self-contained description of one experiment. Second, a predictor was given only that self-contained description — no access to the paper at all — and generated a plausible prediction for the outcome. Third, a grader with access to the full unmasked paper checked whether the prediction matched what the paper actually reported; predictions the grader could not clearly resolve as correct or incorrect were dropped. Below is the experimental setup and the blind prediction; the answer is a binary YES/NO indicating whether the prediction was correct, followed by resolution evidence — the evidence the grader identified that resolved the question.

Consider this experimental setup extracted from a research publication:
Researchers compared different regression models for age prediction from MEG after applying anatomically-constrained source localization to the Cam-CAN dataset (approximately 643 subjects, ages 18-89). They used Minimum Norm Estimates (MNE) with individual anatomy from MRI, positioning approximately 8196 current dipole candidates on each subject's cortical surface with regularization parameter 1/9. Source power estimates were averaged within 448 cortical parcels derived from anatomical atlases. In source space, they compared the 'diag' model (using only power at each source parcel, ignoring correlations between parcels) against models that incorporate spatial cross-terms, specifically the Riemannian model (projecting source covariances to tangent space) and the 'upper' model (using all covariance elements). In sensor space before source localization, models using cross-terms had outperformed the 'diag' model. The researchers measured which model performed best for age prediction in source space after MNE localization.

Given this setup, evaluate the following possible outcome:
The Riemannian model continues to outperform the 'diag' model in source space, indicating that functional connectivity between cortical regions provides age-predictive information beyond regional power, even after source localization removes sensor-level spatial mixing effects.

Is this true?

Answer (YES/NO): NO